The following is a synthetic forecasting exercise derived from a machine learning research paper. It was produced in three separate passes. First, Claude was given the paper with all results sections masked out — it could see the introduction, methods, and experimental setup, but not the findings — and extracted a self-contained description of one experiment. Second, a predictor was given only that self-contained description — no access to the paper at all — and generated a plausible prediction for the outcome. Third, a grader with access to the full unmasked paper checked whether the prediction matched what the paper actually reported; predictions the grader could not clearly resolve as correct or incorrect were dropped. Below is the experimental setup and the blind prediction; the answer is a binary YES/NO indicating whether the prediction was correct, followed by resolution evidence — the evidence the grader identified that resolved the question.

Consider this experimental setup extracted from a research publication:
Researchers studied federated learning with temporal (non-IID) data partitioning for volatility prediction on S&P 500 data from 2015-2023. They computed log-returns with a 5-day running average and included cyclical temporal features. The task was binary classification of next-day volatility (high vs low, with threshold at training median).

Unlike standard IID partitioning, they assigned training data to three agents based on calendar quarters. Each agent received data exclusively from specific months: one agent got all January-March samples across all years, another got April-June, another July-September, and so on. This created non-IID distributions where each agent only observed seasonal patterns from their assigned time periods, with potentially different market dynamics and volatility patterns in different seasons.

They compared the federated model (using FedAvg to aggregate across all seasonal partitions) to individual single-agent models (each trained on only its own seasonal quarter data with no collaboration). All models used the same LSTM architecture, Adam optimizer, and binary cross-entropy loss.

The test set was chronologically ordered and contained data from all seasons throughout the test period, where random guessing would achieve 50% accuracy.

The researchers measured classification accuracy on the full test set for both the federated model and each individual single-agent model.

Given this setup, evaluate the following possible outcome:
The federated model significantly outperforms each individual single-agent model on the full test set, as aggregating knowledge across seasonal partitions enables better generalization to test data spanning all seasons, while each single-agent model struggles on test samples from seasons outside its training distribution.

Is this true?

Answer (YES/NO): YES